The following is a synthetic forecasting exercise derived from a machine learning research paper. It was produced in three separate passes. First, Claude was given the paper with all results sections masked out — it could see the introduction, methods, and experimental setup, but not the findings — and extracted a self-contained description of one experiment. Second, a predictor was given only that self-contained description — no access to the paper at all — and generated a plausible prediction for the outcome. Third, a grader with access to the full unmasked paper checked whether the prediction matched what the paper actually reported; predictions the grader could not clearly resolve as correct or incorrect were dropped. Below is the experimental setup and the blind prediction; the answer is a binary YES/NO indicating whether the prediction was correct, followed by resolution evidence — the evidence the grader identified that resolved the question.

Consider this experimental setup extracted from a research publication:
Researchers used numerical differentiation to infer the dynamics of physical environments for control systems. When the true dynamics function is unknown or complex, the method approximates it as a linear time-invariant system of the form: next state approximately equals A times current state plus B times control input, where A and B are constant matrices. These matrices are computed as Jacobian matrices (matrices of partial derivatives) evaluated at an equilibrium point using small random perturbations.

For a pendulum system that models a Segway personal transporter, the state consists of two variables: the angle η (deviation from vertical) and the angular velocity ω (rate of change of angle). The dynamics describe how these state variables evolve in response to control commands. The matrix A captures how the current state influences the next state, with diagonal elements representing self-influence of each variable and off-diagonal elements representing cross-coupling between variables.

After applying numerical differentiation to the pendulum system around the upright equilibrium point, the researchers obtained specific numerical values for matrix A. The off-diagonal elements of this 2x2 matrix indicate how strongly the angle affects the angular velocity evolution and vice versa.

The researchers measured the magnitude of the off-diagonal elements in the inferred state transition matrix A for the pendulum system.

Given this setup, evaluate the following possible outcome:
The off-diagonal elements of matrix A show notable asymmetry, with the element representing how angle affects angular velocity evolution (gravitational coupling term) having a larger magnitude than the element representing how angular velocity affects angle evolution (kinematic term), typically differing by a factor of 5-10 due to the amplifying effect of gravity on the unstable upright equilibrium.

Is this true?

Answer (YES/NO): NO